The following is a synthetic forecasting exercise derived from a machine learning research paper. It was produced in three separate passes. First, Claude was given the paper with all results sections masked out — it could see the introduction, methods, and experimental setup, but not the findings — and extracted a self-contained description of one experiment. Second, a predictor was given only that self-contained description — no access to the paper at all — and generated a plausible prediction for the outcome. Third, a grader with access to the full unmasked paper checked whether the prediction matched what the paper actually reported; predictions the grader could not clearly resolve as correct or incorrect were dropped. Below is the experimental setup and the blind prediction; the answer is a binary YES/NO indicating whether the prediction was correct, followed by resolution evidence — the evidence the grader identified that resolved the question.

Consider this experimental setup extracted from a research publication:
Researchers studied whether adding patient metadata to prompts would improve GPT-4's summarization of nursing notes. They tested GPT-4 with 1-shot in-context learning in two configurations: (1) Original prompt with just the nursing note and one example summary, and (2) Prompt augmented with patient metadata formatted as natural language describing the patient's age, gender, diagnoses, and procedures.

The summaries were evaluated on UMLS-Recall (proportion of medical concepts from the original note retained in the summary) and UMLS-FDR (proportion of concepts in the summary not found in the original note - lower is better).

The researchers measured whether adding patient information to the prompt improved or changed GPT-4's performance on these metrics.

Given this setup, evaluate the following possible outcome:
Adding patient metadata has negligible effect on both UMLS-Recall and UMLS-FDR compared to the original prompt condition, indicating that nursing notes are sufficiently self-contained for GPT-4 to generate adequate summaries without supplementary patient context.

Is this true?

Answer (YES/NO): YES